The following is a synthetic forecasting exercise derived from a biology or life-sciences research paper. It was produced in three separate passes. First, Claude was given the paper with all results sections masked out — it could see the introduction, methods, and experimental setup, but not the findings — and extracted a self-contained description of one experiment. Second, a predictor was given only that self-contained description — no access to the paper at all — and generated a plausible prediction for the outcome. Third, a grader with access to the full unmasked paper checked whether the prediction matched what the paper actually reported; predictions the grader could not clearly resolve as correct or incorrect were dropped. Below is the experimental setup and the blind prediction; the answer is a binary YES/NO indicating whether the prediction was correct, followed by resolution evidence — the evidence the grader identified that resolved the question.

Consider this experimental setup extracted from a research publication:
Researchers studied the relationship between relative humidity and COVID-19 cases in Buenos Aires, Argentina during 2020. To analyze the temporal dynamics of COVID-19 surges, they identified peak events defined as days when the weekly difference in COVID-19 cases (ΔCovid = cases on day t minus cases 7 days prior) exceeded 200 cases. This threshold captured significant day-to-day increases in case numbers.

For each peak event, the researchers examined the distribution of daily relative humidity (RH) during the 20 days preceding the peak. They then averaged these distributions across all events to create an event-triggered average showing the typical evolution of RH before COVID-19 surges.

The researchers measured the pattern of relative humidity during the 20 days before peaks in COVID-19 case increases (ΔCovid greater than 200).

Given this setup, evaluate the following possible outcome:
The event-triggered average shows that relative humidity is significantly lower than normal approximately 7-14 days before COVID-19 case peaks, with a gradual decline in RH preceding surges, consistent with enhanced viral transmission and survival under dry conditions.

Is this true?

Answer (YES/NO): YES